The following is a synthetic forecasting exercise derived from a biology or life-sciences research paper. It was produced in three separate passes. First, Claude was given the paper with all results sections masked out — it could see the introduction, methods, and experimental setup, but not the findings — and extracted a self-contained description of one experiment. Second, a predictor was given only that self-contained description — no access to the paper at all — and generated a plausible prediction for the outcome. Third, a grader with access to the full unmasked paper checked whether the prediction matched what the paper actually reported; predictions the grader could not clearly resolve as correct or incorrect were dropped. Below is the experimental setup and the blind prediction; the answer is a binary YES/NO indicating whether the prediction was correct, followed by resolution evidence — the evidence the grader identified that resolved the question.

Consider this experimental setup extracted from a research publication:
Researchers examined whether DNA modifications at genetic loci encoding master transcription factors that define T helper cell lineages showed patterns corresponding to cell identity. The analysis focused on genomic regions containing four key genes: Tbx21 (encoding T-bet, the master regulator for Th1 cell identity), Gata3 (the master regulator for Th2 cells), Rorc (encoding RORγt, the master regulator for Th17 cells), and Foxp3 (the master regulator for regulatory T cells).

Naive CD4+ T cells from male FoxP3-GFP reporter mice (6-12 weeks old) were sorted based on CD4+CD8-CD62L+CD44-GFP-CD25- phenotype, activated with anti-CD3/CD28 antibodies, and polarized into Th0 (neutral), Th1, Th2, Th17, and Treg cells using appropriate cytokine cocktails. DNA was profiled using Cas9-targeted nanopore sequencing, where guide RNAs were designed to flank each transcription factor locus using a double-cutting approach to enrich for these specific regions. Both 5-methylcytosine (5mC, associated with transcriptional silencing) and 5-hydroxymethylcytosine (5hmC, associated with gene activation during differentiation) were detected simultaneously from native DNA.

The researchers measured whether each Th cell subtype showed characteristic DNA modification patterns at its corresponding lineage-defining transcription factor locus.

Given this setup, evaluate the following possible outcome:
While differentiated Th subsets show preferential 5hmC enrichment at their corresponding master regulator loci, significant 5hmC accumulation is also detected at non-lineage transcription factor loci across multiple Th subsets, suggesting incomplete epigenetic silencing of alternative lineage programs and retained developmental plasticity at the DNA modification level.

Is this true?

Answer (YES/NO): NO